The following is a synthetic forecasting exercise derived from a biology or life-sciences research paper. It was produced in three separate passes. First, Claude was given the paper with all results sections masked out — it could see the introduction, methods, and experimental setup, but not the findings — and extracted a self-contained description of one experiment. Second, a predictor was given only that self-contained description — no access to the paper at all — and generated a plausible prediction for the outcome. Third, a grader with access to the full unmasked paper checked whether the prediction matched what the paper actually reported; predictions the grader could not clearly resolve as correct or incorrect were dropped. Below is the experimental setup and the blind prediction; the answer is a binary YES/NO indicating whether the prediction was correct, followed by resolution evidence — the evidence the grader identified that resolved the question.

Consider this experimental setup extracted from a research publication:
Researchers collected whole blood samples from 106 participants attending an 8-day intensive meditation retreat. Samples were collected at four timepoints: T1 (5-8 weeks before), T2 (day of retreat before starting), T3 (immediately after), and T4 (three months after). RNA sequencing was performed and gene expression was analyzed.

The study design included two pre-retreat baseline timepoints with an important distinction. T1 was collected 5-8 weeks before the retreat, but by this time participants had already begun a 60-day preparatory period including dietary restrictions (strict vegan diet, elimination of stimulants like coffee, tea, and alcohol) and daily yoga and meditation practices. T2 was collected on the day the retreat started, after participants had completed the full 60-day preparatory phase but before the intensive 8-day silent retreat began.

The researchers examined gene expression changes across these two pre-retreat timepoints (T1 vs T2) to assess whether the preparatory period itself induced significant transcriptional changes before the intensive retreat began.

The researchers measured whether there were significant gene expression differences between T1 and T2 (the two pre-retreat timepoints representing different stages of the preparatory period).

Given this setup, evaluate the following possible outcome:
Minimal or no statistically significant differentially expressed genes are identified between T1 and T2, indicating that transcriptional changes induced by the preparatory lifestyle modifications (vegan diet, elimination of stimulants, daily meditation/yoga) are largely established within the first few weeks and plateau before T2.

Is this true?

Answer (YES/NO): YES